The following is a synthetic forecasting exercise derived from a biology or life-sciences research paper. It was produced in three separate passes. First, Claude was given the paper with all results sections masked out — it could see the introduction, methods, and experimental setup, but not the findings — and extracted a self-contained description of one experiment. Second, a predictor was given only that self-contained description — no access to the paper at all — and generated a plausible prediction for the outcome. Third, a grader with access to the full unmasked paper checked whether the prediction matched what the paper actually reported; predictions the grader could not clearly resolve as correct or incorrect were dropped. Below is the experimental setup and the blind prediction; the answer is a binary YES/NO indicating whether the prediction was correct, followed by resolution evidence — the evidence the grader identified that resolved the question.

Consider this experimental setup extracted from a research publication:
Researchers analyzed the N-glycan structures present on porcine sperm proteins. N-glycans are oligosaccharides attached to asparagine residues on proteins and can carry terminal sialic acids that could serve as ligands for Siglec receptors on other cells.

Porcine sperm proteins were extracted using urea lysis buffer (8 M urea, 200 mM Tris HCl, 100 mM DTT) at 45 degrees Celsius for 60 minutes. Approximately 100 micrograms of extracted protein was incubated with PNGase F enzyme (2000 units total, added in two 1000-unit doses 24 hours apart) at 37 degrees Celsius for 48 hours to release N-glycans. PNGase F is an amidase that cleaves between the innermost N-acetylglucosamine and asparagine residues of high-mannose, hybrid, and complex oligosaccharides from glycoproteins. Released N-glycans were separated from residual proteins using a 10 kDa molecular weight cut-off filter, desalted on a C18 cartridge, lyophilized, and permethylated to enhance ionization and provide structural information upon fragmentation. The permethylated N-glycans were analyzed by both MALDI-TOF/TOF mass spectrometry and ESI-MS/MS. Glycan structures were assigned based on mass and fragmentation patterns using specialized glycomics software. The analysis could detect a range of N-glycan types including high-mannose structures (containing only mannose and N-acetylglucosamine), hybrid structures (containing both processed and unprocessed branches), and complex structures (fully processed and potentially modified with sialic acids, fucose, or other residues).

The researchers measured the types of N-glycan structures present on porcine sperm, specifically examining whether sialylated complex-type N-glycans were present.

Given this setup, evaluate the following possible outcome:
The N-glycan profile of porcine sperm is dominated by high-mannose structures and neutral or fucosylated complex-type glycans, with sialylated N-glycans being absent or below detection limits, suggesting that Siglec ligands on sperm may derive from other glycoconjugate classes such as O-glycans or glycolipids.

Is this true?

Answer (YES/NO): YES